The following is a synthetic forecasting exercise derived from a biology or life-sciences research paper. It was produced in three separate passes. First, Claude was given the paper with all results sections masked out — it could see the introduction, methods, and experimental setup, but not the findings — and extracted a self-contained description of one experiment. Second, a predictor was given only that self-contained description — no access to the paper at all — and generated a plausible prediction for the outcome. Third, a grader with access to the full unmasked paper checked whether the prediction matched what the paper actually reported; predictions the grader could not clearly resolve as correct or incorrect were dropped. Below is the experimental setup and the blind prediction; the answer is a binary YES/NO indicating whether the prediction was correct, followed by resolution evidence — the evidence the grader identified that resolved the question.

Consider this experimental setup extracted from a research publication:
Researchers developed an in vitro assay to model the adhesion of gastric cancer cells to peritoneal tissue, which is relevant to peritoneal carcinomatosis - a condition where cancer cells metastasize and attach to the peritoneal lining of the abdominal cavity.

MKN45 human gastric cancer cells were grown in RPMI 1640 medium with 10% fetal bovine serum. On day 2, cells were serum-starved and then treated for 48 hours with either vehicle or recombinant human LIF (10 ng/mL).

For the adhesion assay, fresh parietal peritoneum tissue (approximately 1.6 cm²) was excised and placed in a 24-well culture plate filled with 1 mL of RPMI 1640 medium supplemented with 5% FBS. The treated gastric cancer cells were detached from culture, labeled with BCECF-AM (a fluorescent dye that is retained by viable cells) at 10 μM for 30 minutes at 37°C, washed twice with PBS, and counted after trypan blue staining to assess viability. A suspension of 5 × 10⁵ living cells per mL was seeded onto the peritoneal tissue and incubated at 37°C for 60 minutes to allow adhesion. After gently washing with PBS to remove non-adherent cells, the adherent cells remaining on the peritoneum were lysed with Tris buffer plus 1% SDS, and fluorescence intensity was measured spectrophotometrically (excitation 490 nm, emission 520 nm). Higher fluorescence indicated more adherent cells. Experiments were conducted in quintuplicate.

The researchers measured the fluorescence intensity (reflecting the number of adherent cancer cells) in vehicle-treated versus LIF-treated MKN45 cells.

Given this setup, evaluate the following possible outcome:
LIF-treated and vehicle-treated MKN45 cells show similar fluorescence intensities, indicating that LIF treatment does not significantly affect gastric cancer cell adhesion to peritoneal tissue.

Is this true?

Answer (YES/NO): NO